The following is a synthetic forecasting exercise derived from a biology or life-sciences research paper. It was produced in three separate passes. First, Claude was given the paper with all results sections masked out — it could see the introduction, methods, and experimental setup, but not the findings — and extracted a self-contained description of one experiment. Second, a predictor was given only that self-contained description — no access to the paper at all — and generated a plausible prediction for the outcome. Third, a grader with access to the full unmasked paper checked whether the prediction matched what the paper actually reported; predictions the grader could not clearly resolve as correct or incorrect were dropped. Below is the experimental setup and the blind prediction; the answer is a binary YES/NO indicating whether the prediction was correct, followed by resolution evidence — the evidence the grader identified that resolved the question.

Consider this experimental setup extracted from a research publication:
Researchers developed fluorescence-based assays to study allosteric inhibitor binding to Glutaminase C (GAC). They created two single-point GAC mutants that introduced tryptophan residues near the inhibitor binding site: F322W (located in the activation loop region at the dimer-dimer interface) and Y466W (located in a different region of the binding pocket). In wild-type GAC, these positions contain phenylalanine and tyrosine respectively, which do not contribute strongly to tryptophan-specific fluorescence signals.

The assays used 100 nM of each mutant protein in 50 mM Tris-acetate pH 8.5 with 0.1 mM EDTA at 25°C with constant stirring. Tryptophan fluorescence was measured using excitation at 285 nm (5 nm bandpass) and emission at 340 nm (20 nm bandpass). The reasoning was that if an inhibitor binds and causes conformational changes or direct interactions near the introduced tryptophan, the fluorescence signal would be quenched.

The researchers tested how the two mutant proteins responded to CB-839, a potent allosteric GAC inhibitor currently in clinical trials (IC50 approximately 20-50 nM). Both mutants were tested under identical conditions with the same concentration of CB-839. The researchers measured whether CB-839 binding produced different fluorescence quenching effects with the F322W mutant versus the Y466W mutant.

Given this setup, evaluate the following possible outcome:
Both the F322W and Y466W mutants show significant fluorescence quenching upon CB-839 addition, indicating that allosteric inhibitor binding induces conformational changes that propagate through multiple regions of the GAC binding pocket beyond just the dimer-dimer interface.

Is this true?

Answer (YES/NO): YES